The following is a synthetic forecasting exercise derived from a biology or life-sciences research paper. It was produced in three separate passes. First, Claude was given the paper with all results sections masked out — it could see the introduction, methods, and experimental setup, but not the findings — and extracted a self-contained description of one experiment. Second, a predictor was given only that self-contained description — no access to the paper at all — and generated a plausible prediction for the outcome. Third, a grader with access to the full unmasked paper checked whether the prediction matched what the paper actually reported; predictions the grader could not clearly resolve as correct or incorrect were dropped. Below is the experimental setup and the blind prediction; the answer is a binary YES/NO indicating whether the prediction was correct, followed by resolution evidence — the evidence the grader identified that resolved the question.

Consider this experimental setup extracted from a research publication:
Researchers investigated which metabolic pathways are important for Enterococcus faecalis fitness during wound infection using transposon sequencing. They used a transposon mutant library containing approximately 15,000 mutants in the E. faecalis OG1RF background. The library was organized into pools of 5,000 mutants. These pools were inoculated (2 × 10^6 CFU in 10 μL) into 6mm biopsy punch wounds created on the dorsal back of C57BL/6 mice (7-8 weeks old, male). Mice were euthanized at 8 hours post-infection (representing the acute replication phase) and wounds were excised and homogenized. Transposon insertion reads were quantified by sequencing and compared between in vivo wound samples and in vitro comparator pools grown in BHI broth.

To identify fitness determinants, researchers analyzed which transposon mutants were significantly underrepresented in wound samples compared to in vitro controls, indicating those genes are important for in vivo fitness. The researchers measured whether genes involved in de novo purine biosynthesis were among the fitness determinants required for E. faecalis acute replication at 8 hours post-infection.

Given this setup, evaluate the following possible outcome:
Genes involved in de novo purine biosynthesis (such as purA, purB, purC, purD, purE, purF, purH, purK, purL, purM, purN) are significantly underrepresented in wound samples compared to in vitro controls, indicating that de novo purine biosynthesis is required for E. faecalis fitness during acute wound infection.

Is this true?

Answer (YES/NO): YES